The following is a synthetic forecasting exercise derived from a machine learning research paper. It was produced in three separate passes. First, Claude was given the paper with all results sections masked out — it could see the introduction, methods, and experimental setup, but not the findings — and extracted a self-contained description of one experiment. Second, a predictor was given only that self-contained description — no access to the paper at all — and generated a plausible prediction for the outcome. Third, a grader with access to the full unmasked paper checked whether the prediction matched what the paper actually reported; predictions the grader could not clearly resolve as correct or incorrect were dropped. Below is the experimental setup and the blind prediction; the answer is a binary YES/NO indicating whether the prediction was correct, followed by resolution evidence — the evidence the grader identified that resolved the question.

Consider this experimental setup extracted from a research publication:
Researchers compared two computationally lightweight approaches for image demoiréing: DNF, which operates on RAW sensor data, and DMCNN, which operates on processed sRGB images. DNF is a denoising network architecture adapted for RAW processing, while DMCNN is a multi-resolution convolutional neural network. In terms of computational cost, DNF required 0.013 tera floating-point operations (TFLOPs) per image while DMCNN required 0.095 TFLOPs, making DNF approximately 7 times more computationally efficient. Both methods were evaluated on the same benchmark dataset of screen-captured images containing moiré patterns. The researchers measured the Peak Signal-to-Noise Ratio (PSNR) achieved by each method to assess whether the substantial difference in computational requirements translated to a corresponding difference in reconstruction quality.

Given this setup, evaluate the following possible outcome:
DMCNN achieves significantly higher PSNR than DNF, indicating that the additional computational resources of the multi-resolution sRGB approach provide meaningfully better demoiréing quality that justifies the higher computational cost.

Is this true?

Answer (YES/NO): NO